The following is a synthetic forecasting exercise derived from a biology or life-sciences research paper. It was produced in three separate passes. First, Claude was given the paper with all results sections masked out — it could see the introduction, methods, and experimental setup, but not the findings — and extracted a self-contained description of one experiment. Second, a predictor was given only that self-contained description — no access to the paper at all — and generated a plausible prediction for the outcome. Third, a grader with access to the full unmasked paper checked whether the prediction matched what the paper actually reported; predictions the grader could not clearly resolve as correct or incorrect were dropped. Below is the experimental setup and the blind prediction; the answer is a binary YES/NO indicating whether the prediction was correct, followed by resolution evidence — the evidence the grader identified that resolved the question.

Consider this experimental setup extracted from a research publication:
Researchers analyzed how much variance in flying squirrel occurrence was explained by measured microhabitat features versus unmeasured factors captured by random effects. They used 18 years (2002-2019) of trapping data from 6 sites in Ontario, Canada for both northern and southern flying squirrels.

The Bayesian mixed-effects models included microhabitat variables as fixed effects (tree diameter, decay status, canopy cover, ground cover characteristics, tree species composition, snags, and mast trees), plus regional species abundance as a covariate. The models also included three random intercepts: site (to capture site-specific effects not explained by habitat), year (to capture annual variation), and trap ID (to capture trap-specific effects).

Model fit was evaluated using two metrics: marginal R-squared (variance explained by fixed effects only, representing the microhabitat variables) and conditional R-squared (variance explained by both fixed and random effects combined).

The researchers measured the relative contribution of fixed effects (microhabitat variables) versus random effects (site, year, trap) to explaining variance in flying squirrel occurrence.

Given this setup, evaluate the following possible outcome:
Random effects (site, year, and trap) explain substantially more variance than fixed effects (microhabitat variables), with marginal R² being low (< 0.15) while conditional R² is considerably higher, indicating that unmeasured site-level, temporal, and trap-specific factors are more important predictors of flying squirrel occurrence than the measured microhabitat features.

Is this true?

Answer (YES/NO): YES